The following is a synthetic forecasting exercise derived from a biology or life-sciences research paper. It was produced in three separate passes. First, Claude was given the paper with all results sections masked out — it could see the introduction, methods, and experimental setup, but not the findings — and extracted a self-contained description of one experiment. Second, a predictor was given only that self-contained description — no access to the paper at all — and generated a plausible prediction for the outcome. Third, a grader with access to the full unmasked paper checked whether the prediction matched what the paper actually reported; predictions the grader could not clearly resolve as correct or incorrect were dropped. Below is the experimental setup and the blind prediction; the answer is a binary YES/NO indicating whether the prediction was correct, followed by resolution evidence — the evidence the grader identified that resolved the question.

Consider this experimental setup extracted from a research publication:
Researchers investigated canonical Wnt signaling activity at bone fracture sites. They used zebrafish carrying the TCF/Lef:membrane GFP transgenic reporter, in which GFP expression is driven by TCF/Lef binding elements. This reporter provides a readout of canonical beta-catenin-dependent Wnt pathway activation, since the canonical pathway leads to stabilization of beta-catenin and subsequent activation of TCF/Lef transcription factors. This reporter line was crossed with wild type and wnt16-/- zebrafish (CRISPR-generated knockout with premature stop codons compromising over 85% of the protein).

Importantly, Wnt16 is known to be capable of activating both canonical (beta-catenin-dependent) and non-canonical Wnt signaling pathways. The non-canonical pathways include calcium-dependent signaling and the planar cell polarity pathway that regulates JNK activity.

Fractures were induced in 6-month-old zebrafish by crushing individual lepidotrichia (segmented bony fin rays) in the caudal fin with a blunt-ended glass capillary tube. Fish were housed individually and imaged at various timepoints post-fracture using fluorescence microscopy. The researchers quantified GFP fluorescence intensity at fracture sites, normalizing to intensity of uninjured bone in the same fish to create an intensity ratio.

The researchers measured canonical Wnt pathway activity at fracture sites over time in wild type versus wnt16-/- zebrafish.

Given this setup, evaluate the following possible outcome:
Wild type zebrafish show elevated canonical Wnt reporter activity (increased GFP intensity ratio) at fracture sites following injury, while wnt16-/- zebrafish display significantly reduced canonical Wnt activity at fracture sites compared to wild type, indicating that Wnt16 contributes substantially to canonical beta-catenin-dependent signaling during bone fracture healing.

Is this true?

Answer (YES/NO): NO